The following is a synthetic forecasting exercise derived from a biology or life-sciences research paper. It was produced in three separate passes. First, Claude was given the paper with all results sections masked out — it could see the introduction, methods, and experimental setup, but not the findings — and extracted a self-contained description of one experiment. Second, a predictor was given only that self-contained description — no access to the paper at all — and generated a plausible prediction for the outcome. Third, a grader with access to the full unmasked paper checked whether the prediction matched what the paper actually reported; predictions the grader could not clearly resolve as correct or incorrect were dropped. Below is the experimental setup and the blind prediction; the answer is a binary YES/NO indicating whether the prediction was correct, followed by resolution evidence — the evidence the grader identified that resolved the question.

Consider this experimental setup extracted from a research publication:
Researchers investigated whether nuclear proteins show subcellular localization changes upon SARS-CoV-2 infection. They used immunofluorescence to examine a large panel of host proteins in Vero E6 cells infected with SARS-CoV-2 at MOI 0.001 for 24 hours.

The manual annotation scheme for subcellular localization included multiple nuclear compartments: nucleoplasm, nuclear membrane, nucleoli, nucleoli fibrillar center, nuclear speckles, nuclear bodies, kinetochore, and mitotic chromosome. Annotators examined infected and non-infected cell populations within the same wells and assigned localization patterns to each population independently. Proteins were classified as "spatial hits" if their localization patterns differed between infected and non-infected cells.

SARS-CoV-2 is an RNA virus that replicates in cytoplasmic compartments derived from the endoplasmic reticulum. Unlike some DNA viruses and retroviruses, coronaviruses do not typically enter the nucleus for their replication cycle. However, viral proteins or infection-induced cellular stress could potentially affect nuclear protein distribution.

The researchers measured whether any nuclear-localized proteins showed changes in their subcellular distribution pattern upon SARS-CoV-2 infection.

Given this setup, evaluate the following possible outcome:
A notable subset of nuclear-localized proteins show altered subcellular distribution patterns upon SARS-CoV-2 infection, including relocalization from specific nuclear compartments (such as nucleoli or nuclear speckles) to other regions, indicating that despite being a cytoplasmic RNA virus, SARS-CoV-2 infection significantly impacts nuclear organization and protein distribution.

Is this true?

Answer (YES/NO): NO